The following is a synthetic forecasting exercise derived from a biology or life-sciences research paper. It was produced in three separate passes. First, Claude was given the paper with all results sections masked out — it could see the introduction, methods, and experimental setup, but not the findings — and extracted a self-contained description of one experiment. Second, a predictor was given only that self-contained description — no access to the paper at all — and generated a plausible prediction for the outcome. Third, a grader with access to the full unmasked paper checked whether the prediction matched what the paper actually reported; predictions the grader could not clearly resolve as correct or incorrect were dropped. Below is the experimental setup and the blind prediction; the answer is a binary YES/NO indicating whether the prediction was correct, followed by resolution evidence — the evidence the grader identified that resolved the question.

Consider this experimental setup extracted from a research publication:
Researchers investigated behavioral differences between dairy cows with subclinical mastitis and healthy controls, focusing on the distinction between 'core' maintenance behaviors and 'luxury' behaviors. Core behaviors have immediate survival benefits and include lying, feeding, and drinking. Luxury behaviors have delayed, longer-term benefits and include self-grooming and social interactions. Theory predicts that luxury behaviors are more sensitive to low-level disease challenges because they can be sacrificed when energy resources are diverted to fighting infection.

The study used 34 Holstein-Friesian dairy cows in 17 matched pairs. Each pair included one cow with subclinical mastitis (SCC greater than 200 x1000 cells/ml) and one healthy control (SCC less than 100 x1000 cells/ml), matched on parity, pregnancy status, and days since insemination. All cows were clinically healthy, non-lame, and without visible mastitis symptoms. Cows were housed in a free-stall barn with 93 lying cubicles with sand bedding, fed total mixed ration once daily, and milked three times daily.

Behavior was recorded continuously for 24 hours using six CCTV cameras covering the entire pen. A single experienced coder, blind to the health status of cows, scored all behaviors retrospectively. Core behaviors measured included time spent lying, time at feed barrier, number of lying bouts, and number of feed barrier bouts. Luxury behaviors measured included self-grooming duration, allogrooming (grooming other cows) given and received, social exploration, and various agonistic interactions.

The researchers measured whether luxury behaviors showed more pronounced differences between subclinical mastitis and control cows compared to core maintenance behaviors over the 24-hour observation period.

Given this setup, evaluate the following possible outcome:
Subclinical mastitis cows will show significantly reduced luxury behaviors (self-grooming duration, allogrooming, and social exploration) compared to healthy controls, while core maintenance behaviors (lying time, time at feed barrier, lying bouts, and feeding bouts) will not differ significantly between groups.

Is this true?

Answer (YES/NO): NO